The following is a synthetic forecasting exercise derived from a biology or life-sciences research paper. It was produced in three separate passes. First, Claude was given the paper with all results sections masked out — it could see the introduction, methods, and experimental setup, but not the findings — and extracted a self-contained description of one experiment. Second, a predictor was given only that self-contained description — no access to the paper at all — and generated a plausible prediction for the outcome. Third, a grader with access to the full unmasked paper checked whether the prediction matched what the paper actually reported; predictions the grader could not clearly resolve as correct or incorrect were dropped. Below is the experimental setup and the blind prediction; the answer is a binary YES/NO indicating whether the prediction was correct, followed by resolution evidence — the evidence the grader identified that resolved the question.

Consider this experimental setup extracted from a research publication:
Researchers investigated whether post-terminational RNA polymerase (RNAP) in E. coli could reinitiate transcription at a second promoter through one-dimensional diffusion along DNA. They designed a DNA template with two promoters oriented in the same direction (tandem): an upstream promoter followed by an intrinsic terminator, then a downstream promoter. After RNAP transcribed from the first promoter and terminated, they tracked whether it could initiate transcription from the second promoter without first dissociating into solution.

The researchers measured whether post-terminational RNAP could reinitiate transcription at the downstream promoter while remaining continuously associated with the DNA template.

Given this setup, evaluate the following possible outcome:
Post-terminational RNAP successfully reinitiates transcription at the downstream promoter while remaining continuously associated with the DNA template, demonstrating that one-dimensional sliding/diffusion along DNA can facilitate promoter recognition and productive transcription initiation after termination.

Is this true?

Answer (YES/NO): YES